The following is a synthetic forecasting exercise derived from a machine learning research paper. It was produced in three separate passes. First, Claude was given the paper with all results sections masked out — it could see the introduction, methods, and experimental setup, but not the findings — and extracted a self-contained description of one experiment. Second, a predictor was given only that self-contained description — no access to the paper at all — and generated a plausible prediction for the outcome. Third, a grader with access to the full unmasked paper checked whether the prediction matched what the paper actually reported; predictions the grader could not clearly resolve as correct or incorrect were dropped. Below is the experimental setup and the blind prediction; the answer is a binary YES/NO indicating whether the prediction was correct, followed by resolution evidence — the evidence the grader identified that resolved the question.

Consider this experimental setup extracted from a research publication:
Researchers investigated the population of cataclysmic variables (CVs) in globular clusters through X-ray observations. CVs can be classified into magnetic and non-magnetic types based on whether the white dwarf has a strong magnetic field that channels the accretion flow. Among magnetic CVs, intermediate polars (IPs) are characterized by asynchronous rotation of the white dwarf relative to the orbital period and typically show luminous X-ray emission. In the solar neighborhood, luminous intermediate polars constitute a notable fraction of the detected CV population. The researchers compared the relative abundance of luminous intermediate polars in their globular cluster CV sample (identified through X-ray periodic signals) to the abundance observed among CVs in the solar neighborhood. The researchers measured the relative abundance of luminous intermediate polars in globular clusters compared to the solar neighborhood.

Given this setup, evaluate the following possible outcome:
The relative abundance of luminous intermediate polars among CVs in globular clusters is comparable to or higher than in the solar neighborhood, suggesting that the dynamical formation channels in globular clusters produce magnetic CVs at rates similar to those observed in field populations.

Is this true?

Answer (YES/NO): NO